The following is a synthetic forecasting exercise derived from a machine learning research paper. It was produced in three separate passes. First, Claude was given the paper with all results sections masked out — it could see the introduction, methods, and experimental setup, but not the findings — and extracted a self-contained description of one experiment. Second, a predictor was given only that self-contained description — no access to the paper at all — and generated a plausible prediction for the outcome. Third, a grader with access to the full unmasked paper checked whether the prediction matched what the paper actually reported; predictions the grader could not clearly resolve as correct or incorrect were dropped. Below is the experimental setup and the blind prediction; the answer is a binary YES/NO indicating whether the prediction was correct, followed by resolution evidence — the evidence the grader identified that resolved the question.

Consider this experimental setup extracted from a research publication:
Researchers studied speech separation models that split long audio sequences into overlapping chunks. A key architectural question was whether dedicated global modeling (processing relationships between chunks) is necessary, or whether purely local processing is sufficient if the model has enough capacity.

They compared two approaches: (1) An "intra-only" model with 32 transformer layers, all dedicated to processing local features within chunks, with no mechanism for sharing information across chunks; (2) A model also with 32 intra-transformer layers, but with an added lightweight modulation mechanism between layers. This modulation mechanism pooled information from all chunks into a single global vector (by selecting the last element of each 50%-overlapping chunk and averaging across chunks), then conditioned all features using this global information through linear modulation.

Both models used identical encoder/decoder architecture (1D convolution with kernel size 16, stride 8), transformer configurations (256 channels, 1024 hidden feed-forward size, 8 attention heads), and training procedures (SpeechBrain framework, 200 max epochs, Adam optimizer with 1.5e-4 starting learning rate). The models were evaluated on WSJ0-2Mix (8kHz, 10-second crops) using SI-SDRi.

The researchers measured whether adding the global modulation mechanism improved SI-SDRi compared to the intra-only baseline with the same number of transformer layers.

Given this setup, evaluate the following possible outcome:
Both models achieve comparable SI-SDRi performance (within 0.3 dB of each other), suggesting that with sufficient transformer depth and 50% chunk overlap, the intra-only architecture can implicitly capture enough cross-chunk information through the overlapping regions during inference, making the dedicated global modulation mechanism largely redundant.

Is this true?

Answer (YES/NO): NO